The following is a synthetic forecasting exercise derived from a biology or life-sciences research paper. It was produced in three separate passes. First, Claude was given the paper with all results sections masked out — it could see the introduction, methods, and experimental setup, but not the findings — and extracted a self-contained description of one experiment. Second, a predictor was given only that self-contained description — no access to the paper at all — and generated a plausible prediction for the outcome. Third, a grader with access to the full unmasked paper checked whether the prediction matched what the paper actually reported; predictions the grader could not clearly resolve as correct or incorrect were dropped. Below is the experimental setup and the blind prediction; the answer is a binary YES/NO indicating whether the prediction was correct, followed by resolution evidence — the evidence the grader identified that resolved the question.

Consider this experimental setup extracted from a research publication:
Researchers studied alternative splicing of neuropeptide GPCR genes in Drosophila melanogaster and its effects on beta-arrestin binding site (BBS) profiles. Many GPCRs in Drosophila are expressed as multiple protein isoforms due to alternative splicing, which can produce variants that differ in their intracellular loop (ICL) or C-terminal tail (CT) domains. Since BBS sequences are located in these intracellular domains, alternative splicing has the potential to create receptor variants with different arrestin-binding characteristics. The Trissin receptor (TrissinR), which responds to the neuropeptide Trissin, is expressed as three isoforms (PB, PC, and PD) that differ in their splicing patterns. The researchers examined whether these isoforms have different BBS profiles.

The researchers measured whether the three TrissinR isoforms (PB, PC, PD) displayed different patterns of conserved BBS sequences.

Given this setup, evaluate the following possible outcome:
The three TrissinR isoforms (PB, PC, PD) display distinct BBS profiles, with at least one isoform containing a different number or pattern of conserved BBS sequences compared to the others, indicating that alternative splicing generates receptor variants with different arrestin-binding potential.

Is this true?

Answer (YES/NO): YES